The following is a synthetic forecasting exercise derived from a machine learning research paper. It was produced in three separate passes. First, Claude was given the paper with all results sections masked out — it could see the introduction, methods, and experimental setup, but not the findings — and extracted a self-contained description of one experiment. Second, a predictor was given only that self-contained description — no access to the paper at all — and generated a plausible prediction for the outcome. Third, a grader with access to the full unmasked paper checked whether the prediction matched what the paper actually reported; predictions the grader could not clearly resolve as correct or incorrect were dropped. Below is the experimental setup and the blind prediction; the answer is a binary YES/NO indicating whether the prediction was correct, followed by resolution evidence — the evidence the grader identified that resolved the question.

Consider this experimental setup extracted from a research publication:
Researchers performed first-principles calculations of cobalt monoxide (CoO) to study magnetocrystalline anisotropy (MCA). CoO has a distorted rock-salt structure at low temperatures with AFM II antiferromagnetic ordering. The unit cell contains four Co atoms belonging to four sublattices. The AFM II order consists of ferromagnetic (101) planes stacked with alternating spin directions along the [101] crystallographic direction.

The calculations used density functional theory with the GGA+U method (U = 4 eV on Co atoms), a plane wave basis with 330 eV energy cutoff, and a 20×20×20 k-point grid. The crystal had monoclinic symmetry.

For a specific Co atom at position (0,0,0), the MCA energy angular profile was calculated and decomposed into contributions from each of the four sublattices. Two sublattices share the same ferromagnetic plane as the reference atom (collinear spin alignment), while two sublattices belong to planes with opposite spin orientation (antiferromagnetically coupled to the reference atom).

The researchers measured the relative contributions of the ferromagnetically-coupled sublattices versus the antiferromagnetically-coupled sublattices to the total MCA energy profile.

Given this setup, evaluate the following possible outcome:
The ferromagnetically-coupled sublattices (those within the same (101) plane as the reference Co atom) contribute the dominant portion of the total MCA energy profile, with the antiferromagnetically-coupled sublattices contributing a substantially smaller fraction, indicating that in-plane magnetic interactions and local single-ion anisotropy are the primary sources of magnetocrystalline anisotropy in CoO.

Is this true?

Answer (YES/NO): YES